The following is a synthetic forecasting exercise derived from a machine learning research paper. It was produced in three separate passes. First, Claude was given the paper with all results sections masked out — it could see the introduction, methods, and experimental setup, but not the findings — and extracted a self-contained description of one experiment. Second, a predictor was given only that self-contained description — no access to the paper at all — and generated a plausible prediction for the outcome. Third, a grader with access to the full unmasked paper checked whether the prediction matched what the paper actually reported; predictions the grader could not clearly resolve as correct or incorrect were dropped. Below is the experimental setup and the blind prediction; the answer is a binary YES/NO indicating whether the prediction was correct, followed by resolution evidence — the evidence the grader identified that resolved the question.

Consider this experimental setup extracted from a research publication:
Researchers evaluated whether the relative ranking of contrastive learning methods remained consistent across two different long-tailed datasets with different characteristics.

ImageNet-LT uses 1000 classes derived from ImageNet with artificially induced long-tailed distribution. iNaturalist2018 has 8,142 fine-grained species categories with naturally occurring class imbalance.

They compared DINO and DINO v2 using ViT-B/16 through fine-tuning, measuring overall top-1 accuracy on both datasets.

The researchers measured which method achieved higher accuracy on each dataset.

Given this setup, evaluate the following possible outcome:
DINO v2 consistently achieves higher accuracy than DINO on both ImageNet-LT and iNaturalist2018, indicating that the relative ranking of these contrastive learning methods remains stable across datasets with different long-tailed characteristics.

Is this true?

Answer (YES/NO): NO